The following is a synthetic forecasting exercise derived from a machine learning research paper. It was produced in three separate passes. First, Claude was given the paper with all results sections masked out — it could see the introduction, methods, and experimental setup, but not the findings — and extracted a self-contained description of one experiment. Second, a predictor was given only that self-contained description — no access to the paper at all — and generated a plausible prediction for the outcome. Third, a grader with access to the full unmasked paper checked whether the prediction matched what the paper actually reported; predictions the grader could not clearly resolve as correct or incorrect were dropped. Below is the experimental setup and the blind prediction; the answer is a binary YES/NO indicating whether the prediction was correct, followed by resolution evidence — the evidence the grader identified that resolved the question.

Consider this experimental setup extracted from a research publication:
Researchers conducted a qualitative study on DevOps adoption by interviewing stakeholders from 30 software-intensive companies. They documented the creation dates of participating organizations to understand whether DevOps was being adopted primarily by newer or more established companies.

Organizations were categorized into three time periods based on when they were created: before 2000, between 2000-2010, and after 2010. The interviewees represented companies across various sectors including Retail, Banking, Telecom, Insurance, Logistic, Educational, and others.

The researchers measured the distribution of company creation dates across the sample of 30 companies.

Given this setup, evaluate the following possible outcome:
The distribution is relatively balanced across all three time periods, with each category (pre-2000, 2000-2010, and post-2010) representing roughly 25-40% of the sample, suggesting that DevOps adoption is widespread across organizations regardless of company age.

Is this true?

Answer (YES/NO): NO